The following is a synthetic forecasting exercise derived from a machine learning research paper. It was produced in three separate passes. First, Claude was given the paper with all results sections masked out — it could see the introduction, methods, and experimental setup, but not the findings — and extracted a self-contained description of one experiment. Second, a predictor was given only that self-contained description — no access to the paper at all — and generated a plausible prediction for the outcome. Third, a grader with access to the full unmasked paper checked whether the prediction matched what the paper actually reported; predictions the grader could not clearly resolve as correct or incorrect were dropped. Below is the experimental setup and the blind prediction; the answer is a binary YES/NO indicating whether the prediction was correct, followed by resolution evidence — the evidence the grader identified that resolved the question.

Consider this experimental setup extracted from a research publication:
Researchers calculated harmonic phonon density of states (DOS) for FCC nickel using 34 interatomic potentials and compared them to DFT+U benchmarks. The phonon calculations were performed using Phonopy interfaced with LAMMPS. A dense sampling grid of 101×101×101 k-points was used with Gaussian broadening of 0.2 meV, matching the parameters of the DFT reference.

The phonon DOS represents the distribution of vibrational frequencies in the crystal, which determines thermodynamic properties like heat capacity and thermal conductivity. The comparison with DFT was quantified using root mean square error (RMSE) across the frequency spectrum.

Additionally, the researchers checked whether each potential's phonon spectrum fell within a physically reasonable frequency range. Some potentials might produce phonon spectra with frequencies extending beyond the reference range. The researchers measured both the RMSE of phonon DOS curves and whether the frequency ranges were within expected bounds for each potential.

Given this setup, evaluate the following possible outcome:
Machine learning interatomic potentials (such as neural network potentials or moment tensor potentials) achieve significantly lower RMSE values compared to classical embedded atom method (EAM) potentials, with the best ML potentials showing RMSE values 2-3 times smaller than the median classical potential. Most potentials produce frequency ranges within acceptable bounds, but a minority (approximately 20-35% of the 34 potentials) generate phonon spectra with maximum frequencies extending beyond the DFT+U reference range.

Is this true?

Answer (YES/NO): NO